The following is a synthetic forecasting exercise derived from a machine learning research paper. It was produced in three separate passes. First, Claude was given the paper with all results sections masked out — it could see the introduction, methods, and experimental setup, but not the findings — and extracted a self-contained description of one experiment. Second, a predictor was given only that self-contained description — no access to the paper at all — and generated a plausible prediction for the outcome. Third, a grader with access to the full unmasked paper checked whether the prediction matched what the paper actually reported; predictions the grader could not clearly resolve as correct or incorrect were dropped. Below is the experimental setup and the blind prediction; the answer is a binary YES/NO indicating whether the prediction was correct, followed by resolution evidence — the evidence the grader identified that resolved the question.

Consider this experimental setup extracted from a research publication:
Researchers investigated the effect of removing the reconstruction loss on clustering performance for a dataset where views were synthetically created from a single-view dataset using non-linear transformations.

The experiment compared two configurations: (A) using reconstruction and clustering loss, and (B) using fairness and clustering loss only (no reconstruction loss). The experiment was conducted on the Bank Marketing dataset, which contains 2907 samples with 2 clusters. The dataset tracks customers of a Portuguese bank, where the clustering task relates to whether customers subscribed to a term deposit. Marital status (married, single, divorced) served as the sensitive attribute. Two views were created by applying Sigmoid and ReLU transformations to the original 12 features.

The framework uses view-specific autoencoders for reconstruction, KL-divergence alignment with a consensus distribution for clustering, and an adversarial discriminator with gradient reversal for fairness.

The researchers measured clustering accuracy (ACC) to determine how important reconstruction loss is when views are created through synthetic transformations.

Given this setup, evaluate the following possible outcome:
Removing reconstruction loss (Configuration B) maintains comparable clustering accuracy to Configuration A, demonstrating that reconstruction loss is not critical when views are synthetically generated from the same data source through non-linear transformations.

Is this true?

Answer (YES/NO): NO